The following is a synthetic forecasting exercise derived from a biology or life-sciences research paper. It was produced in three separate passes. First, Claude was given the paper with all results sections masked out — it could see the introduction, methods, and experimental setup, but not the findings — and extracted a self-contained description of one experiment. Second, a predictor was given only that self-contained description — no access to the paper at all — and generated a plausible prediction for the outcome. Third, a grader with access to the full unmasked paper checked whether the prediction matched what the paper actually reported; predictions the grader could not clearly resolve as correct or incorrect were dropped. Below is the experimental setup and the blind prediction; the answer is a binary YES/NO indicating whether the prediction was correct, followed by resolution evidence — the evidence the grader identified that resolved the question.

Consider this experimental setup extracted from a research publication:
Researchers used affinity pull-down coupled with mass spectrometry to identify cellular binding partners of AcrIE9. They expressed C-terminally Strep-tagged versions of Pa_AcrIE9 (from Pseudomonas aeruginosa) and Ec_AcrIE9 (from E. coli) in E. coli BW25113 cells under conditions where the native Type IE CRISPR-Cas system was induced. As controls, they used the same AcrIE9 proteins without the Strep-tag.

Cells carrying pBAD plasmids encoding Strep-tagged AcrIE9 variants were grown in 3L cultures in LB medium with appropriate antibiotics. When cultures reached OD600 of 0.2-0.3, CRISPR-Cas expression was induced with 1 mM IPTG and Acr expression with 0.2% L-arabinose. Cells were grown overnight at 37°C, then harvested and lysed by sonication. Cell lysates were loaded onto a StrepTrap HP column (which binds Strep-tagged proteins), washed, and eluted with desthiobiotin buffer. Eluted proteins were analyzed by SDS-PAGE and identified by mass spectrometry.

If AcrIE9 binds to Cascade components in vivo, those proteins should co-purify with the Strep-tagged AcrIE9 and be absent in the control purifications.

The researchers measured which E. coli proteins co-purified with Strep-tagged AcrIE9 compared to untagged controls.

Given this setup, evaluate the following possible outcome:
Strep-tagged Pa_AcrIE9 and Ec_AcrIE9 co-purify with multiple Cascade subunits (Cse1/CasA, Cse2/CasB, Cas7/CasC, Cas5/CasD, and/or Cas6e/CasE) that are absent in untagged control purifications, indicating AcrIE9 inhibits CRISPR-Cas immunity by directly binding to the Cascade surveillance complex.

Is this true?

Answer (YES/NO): YES